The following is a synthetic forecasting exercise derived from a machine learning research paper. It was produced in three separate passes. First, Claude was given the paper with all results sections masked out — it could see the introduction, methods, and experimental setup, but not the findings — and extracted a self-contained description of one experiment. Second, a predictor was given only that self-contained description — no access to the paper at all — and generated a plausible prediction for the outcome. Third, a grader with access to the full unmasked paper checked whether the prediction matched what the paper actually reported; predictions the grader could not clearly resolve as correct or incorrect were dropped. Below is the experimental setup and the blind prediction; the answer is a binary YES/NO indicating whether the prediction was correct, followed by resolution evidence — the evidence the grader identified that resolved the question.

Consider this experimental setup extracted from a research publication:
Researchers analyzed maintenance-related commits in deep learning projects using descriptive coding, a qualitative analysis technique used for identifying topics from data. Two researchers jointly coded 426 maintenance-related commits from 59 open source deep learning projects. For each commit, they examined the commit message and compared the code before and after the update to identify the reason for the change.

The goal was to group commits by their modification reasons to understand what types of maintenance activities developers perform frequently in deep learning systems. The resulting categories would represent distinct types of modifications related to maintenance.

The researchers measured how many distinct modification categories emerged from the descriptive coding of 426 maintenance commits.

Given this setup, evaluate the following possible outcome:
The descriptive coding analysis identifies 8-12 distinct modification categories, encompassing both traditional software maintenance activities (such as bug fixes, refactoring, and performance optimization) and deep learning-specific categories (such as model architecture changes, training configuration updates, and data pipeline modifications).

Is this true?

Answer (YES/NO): YES